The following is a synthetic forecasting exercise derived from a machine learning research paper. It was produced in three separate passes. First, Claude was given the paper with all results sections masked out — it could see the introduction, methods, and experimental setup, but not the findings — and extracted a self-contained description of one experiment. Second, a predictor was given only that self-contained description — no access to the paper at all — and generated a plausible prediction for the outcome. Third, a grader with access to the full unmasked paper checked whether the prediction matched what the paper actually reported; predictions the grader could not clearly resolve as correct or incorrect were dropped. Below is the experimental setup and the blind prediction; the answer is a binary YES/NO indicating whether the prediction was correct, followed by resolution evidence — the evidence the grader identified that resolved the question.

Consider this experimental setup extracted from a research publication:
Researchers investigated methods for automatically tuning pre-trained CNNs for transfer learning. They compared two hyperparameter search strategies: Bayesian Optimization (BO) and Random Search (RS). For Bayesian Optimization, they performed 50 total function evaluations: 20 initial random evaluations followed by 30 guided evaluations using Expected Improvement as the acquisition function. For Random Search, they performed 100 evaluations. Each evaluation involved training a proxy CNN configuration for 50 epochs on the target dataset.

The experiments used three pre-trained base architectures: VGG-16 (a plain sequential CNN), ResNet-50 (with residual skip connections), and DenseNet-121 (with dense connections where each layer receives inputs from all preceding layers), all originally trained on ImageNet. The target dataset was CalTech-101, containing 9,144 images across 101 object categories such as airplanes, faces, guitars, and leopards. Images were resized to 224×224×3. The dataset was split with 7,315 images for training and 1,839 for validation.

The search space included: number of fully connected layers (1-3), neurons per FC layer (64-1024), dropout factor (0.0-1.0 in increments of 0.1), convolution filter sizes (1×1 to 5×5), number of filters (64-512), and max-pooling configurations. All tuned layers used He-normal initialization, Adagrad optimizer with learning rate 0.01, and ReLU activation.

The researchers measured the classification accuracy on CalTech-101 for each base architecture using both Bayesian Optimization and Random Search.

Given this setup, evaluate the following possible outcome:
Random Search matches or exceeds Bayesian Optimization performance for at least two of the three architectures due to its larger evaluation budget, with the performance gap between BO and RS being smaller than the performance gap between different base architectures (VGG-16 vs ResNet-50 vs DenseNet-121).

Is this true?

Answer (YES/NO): NO